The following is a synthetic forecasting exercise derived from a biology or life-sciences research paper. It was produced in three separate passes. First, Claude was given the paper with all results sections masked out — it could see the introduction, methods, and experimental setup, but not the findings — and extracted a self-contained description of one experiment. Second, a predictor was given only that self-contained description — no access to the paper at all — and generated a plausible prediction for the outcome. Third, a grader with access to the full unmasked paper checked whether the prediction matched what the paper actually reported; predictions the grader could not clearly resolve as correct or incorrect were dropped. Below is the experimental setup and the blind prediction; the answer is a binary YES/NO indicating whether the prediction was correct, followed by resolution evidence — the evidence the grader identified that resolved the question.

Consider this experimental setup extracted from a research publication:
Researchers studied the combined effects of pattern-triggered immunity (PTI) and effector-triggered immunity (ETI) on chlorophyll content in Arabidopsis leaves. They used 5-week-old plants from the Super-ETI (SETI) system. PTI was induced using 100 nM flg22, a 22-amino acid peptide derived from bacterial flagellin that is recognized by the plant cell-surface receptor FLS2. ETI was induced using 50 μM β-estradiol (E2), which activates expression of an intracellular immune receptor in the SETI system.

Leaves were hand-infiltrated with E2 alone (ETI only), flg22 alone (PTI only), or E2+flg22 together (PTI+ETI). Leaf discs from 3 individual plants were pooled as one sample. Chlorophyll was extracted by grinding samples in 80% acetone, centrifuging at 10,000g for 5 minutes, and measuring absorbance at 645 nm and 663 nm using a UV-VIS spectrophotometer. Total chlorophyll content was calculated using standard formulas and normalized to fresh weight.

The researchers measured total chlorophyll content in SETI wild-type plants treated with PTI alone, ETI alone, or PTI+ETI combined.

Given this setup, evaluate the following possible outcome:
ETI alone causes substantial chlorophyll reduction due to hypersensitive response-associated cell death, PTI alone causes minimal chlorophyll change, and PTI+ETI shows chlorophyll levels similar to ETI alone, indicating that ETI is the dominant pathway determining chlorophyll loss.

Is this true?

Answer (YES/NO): NO